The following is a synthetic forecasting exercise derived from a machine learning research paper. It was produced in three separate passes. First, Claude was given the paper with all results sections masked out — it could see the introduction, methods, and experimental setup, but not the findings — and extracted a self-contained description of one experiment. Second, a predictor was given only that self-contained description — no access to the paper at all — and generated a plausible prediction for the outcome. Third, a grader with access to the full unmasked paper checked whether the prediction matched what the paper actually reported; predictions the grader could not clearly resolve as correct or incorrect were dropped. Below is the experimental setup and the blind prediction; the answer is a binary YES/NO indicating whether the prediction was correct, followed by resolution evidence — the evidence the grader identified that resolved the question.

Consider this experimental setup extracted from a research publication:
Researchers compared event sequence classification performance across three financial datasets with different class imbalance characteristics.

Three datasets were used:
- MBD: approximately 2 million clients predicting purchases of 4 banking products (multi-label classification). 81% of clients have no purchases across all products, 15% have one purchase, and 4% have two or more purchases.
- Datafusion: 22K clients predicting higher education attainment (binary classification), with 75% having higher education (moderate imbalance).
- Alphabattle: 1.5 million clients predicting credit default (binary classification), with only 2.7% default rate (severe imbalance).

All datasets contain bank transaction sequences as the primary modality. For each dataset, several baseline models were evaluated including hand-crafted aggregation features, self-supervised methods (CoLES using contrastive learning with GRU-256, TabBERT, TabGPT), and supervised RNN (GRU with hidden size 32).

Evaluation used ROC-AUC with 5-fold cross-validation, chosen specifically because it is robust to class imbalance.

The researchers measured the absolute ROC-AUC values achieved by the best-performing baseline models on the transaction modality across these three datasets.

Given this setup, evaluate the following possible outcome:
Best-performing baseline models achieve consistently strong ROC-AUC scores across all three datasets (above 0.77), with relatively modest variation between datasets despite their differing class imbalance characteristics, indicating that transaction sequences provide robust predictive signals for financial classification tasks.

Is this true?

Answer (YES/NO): YES